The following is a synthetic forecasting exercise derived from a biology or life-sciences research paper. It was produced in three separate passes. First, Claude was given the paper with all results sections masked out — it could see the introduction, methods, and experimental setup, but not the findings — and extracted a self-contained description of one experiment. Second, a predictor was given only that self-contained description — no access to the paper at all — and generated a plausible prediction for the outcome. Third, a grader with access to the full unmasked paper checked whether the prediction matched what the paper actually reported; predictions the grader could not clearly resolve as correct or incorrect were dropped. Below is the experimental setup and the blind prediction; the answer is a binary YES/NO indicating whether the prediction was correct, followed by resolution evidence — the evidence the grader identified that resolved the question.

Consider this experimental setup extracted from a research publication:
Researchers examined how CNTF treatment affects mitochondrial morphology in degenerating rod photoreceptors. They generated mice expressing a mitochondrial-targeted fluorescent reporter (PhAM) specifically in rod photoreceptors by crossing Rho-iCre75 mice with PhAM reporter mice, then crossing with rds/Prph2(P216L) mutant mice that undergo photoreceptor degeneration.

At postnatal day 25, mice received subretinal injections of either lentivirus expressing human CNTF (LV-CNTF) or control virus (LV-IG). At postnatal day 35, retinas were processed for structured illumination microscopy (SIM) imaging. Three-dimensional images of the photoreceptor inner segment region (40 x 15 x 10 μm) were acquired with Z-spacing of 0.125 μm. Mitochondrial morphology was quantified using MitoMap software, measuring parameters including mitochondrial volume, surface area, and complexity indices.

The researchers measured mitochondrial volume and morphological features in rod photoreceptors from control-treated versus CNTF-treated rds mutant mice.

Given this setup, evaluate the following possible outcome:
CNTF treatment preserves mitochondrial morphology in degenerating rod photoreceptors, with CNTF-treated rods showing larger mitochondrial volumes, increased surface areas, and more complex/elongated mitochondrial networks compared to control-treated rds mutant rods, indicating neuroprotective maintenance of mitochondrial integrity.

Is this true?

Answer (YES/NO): YES